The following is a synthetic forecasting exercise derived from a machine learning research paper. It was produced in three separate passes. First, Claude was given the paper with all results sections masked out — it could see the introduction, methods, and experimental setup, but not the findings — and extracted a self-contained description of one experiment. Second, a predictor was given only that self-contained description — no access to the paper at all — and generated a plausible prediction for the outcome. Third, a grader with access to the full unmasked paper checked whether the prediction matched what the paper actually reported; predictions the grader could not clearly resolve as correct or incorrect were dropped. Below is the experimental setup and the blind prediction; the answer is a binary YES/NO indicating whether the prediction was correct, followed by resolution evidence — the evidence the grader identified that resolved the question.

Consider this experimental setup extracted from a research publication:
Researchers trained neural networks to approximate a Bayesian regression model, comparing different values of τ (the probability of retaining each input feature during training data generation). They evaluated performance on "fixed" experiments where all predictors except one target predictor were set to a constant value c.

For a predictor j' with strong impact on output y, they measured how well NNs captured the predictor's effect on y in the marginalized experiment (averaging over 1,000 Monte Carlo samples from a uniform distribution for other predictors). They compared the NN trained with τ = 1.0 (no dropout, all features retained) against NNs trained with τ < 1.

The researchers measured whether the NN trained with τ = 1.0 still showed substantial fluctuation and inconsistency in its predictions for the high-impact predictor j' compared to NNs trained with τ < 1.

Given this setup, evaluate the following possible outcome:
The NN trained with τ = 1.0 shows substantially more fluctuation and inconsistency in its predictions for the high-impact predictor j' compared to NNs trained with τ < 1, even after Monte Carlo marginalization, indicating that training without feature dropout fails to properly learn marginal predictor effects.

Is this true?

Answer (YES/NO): YES